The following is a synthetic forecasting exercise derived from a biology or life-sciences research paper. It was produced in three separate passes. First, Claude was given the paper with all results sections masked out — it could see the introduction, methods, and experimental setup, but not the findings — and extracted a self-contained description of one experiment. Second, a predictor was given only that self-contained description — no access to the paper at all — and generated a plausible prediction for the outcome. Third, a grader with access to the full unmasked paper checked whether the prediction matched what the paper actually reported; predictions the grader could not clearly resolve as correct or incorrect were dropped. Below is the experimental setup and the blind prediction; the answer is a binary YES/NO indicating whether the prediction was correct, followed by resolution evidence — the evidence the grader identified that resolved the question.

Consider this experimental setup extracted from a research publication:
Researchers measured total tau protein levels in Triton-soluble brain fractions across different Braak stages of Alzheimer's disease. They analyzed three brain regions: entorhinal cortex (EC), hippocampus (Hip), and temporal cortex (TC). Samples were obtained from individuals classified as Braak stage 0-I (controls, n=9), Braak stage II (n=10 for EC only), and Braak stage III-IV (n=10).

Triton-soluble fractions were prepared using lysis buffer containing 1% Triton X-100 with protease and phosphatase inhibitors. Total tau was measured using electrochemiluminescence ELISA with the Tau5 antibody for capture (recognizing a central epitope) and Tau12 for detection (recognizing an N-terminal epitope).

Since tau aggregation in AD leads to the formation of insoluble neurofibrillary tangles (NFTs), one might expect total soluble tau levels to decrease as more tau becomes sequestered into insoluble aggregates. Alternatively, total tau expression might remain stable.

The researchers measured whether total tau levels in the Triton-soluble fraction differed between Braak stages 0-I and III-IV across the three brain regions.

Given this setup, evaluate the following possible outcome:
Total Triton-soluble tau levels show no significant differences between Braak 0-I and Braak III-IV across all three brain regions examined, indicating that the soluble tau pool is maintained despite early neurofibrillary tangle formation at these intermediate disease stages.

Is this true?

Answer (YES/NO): YES